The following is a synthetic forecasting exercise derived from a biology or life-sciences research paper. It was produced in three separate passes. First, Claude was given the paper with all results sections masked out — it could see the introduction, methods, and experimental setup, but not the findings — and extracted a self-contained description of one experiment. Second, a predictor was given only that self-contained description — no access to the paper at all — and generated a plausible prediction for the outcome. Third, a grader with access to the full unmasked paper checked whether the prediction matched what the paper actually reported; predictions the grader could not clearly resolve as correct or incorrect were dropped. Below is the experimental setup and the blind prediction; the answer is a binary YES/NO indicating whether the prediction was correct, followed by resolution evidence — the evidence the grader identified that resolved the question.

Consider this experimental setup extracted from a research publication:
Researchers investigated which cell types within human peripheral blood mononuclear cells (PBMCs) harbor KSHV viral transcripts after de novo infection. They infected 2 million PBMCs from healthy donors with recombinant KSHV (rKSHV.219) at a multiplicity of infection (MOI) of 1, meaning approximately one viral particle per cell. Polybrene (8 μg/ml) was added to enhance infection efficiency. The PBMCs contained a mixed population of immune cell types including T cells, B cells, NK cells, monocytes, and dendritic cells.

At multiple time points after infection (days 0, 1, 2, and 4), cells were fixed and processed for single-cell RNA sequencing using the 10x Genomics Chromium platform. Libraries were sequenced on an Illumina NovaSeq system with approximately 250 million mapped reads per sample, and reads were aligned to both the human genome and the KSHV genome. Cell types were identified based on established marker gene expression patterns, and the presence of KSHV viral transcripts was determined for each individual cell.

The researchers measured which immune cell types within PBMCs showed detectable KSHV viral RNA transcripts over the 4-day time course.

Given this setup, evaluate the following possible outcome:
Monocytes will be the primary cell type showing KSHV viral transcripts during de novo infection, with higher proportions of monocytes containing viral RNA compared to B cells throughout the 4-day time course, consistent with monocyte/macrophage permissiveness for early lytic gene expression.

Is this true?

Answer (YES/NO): YES